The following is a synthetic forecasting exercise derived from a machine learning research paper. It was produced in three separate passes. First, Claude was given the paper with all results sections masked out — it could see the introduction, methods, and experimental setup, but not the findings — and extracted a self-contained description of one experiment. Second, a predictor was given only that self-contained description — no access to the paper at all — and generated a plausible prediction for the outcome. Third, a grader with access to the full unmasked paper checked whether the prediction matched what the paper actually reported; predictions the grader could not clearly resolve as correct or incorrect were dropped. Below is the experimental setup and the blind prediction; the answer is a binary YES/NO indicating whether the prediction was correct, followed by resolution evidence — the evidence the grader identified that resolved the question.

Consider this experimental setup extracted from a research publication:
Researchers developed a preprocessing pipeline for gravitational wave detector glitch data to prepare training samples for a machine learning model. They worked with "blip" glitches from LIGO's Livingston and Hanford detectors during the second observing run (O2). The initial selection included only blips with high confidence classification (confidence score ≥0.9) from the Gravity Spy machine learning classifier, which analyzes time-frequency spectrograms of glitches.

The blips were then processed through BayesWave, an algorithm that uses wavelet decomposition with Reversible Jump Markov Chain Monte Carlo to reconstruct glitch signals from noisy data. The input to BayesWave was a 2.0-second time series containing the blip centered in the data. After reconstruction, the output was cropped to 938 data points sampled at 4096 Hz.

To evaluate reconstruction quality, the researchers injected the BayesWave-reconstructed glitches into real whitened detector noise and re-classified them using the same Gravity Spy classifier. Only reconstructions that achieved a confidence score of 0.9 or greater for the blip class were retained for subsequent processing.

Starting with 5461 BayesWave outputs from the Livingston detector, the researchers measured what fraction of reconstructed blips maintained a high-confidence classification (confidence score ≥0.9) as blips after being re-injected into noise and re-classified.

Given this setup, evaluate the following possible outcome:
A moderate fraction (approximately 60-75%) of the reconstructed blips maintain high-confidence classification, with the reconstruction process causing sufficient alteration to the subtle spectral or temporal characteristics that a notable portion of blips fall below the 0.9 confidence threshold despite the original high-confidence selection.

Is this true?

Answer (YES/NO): YES